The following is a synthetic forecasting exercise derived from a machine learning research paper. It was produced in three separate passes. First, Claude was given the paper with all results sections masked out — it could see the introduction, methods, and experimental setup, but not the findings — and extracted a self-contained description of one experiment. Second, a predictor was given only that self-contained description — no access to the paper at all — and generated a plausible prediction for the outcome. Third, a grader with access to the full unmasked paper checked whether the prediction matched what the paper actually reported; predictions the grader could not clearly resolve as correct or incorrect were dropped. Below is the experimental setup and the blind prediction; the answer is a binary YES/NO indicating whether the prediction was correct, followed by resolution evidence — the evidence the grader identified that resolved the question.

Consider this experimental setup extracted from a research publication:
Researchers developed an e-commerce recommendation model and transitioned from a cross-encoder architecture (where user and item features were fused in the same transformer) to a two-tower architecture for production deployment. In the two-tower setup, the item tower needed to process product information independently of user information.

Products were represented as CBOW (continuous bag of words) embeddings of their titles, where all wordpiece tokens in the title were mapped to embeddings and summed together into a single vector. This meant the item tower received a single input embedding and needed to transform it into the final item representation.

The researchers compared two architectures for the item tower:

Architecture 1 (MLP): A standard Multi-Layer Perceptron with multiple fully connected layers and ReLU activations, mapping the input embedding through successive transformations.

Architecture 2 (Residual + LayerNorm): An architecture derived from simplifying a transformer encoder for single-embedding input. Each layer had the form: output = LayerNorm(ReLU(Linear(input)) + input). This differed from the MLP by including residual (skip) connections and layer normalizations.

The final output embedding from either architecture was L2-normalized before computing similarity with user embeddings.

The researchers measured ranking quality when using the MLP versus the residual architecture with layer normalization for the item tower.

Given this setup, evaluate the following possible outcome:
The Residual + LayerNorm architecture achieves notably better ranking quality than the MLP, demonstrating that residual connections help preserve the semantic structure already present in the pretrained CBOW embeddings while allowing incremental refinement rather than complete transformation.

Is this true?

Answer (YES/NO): YES